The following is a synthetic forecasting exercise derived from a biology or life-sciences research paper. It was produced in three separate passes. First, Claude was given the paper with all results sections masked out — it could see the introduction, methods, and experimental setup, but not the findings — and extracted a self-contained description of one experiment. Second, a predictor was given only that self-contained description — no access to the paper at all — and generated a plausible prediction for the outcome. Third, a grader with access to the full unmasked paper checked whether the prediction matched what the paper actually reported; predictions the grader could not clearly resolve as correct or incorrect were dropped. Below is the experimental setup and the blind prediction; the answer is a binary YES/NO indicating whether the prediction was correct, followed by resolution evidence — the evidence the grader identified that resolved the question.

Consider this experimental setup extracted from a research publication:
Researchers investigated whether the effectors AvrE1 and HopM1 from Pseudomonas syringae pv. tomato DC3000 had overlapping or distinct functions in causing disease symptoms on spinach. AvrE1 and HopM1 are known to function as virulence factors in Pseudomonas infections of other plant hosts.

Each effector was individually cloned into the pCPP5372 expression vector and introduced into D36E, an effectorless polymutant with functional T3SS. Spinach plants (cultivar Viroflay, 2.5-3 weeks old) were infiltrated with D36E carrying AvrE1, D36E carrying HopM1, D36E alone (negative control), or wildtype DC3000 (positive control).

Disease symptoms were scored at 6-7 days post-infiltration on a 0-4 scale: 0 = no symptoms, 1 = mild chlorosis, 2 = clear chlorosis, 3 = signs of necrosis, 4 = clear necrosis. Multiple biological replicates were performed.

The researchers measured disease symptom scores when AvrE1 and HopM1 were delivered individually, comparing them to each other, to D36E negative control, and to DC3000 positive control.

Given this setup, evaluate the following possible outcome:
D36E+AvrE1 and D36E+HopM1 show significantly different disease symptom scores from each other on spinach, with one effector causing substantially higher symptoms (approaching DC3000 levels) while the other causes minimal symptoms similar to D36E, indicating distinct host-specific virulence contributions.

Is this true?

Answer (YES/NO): NO